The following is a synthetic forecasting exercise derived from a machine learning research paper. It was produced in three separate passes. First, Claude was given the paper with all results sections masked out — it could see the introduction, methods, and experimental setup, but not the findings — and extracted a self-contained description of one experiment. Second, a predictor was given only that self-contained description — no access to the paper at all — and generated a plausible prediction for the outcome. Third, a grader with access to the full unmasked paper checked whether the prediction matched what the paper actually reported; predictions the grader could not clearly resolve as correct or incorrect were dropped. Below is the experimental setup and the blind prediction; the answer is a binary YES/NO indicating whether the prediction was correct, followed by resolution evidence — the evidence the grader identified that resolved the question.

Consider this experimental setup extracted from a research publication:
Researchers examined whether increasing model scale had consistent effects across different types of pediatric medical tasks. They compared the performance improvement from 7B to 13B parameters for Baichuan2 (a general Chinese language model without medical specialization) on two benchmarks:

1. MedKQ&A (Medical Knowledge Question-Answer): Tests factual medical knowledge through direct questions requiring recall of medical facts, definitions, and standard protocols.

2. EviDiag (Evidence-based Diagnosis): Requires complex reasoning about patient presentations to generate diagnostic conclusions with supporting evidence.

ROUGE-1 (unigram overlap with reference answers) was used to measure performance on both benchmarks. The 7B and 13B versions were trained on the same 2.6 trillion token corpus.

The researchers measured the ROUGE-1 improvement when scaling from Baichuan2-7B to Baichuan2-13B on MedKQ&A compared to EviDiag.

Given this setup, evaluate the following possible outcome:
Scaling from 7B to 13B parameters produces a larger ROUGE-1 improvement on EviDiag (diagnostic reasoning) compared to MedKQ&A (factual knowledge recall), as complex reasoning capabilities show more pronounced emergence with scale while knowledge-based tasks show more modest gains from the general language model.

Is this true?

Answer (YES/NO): YES